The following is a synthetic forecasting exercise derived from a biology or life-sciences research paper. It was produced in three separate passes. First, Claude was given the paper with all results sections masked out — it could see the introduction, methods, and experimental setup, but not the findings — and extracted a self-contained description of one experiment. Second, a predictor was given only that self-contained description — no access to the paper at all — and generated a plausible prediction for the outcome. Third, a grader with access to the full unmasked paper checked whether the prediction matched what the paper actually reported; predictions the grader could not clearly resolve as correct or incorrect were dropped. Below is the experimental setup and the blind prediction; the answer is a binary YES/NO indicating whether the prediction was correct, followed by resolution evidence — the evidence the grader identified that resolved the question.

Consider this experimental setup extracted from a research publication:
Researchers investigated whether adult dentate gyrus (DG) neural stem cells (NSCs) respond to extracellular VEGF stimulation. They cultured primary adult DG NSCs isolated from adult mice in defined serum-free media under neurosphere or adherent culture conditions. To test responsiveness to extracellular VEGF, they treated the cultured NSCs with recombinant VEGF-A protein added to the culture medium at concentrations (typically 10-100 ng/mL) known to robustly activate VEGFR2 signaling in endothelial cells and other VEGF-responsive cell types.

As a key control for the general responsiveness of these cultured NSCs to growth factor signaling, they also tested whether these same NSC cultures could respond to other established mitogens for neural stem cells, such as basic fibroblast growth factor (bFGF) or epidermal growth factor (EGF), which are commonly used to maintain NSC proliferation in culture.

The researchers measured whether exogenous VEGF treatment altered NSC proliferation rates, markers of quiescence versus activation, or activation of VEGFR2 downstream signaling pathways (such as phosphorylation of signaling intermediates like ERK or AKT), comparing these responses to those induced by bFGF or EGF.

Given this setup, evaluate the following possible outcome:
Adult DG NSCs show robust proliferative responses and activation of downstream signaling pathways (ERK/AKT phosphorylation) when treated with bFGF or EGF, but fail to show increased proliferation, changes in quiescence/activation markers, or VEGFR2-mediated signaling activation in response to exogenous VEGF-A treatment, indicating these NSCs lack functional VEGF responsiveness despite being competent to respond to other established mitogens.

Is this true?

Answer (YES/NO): YES